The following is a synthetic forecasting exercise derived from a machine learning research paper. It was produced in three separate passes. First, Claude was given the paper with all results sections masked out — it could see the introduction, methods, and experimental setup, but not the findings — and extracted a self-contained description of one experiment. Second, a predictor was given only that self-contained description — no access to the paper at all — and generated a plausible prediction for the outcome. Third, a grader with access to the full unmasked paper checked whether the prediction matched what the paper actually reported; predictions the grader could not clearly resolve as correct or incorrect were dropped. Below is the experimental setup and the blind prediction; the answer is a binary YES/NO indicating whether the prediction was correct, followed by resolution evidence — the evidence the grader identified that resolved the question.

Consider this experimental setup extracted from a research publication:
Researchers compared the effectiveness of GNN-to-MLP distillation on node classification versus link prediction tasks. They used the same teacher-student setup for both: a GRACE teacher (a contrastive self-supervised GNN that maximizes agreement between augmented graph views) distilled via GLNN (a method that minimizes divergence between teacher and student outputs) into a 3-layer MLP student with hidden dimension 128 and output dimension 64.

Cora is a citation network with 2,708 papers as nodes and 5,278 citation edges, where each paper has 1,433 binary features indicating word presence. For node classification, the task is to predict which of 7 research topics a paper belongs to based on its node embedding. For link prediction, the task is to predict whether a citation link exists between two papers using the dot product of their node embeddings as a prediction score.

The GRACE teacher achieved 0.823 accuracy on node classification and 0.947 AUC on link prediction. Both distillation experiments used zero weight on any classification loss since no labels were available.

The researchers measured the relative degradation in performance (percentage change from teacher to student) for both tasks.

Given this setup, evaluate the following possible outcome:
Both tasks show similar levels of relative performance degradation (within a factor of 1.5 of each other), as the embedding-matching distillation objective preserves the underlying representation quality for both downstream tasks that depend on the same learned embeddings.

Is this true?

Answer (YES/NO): NO